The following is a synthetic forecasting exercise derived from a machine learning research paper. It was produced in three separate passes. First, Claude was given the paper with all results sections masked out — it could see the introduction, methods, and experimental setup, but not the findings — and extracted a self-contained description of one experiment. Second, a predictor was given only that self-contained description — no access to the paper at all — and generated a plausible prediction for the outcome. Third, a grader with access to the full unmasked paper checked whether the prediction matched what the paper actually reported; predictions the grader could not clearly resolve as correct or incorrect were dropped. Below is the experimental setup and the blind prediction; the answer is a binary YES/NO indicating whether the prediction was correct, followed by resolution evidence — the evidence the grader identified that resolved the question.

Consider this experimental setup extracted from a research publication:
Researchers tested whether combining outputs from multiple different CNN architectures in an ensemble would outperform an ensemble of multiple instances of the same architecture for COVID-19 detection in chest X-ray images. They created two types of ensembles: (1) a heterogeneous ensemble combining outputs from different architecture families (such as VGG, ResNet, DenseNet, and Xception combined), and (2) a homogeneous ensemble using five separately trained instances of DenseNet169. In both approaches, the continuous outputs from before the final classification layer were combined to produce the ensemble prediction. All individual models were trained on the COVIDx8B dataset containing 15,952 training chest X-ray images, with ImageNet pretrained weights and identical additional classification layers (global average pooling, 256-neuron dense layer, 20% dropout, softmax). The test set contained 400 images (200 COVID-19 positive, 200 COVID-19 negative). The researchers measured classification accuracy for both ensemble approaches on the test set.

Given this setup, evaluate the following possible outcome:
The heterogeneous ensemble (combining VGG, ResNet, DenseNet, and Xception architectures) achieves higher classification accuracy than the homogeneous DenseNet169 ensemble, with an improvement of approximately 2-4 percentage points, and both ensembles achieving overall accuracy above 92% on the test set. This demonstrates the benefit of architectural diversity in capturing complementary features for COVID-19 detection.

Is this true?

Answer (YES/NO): NO